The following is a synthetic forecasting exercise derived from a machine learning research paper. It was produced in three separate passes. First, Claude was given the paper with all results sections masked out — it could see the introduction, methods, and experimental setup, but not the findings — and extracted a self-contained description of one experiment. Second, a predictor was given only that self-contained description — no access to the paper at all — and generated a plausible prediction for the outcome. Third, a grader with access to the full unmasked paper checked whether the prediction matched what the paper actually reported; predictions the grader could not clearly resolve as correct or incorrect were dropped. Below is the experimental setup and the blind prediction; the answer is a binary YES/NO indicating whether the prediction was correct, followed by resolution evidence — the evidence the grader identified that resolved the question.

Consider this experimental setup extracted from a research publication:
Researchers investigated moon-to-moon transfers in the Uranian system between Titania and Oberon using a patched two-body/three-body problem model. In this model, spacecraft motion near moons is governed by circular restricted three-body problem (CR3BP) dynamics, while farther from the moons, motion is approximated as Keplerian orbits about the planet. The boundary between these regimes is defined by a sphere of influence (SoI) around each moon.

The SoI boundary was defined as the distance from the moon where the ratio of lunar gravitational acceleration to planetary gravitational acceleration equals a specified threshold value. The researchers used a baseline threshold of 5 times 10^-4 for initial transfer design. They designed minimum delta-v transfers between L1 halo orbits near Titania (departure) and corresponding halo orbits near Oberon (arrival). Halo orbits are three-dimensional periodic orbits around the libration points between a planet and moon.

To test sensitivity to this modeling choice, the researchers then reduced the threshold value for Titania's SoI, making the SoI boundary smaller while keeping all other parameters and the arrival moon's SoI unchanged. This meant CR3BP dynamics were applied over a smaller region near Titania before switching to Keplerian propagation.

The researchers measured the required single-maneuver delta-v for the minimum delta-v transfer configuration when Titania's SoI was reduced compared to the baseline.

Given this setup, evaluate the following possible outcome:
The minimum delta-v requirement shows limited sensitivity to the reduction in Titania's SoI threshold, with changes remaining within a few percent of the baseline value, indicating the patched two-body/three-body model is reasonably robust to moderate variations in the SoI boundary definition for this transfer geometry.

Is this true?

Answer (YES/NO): NO